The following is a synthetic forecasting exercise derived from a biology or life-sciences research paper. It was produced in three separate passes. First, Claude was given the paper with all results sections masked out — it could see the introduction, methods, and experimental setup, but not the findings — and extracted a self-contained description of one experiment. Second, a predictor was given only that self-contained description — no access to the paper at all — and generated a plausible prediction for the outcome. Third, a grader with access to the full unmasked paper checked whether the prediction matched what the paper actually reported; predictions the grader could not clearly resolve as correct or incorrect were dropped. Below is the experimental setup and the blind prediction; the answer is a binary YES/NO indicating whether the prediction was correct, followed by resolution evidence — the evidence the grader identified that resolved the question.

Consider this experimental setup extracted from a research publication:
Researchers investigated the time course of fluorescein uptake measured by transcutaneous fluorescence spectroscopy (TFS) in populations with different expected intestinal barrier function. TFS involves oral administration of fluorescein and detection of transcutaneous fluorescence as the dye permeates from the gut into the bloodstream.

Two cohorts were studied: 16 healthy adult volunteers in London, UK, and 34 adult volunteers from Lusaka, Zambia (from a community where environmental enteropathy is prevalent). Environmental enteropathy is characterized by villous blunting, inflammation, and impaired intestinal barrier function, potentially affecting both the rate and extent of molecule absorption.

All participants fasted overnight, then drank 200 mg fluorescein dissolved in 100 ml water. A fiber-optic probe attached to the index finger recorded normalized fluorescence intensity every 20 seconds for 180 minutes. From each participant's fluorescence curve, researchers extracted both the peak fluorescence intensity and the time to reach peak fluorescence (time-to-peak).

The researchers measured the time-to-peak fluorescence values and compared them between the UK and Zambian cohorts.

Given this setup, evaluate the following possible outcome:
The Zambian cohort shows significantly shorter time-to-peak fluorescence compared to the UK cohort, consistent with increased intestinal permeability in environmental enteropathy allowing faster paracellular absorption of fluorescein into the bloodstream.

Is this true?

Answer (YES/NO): NO